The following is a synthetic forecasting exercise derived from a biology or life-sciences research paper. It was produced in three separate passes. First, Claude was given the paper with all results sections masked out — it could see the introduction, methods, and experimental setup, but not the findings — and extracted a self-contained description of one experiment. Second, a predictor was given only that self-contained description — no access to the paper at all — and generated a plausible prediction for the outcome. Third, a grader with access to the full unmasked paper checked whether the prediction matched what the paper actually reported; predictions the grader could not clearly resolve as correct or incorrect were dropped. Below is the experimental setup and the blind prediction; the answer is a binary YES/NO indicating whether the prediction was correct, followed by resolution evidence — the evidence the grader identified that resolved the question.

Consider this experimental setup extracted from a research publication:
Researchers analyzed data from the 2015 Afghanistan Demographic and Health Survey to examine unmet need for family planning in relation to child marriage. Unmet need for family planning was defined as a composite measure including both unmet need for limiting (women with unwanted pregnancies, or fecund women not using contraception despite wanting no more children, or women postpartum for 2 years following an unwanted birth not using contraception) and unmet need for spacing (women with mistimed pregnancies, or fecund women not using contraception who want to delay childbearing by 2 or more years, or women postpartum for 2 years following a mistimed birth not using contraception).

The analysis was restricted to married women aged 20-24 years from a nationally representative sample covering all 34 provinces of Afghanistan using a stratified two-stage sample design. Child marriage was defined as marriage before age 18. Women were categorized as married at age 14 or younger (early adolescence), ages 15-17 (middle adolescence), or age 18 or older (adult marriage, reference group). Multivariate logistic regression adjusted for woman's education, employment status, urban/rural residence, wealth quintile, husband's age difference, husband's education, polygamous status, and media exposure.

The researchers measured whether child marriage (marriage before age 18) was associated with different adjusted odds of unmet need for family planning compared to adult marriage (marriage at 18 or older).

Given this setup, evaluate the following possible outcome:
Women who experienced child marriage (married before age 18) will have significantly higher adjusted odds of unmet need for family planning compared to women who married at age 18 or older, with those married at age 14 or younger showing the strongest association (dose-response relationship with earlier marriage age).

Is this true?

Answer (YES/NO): NO